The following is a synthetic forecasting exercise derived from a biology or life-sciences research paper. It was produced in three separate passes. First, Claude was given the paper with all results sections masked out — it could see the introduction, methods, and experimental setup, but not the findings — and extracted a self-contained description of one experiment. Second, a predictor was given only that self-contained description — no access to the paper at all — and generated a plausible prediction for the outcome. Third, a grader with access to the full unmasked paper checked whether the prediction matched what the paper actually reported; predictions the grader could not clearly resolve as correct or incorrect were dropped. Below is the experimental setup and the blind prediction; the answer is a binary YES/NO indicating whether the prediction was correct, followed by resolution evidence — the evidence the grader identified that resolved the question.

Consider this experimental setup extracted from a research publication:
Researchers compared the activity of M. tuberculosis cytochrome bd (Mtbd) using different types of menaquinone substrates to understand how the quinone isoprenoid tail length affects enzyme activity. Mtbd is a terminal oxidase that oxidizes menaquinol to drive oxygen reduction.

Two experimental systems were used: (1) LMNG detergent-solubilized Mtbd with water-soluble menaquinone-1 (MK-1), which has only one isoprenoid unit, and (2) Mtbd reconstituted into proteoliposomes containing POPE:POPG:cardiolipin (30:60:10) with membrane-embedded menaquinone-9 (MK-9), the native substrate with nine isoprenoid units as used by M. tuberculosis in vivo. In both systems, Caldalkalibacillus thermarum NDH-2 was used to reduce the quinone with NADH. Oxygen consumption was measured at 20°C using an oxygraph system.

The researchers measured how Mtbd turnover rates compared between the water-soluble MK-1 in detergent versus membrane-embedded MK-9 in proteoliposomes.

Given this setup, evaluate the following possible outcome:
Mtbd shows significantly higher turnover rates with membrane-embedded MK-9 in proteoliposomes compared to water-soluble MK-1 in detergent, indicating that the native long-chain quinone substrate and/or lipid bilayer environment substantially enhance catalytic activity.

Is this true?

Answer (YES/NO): NO